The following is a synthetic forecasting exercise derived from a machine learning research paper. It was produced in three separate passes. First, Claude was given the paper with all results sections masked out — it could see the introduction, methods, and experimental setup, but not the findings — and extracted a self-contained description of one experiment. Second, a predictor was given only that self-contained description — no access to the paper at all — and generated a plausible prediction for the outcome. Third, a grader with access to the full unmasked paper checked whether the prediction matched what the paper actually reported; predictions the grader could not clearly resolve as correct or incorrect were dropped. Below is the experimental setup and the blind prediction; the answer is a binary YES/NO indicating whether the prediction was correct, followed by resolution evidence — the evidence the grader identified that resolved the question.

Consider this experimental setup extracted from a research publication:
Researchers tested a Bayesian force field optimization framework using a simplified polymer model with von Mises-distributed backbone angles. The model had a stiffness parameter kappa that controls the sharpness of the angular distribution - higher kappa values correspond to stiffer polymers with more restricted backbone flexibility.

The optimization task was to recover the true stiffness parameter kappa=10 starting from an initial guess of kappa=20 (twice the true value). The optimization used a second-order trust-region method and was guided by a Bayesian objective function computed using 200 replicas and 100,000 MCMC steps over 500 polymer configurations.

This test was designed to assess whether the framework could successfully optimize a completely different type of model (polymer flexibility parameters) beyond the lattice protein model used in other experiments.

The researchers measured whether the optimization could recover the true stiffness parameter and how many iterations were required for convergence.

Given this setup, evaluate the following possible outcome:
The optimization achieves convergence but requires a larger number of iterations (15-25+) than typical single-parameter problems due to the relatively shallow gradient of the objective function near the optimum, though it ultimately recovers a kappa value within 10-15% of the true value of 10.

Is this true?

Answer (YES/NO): NO